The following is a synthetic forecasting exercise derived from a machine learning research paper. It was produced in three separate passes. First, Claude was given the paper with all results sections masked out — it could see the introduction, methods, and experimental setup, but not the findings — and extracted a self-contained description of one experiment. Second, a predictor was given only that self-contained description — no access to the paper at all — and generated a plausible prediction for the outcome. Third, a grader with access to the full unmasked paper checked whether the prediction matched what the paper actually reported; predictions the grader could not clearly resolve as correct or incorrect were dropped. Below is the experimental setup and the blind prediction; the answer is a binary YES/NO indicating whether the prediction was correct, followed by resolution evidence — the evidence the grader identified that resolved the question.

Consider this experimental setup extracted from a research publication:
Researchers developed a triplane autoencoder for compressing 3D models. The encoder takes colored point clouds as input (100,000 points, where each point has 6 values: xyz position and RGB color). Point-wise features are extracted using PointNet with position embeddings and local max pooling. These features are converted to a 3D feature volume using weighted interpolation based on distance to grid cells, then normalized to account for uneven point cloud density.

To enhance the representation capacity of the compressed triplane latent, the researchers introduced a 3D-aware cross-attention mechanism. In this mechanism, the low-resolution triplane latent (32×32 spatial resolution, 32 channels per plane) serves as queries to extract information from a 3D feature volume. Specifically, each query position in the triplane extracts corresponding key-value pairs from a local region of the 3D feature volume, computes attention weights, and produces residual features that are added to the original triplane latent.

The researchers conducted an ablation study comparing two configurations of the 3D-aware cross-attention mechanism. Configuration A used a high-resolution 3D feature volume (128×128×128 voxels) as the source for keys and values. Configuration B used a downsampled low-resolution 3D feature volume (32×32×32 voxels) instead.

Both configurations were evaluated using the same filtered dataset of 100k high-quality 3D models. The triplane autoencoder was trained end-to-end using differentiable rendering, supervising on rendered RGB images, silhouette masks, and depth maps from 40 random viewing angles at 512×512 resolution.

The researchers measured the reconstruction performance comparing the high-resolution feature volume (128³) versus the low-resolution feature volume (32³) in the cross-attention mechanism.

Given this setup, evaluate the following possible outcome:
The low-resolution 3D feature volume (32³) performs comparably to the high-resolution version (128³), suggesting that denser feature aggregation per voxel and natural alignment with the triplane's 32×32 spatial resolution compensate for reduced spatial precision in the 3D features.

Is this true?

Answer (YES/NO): NO